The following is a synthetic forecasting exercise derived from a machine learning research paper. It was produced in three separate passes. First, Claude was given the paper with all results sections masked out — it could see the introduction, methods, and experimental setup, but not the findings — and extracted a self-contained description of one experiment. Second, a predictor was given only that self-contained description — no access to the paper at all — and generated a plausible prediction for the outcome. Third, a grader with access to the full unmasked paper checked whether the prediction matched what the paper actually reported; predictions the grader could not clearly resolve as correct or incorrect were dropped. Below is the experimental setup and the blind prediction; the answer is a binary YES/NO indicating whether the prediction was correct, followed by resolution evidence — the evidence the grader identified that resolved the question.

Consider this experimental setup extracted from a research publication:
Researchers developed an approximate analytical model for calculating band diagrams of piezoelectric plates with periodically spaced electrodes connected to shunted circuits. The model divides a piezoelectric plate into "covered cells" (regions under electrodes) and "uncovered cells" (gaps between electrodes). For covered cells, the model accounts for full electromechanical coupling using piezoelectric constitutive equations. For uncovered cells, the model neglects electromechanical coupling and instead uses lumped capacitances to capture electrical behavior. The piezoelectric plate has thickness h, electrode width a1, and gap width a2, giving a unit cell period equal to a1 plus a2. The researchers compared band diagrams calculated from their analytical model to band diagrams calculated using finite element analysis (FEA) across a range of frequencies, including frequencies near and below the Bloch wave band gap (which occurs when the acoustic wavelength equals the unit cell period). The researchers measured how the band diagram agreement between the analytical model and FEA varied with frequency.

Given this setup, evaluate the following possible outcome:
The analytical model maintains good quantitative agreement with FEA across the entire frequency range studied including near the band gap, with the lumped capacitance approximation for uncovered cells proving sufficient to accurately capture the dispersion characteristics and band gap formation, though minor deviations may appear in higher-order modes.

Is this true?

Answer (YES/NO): NO